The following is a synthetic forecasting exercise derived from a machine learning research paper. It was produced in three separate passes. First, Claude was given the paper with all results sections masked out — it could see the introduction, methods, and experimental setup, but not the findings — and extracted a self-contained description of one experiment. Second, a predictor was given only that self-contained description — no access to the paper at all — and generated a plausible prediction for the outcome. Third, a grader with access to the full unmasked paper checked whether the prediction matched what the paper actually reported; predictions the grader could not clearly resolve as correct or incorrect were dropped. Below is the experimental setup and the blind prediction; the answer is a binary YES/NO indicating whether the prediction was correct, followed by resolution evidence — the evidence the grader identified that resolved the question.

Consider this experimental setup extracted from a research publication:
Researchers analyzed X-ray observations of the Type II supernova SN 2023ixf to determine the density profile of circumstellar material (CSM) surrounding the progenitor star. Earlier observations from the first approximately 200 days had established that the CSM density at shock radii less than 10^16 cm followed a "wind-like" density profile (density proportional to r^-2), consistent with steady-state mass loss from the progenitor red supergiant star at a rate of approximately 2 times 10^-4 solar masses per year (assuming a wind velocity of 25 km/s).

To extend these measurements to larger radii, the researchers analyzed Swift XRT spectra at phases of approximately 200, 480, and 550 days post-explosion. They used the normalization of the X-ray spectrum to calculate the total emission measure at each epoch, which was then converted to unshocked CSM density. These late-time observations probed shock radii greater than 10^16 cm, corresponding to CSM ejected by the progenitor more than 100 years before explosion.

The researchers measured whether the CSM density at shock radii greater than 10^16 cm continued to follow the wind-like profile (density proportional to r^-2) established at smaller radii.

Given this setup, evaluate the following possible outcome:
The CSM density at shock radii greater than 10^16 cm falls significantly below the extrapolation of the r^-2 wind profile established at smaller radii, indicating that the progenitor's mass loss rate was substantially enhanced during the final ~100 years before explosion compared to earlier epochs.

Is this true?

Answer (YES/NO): NO